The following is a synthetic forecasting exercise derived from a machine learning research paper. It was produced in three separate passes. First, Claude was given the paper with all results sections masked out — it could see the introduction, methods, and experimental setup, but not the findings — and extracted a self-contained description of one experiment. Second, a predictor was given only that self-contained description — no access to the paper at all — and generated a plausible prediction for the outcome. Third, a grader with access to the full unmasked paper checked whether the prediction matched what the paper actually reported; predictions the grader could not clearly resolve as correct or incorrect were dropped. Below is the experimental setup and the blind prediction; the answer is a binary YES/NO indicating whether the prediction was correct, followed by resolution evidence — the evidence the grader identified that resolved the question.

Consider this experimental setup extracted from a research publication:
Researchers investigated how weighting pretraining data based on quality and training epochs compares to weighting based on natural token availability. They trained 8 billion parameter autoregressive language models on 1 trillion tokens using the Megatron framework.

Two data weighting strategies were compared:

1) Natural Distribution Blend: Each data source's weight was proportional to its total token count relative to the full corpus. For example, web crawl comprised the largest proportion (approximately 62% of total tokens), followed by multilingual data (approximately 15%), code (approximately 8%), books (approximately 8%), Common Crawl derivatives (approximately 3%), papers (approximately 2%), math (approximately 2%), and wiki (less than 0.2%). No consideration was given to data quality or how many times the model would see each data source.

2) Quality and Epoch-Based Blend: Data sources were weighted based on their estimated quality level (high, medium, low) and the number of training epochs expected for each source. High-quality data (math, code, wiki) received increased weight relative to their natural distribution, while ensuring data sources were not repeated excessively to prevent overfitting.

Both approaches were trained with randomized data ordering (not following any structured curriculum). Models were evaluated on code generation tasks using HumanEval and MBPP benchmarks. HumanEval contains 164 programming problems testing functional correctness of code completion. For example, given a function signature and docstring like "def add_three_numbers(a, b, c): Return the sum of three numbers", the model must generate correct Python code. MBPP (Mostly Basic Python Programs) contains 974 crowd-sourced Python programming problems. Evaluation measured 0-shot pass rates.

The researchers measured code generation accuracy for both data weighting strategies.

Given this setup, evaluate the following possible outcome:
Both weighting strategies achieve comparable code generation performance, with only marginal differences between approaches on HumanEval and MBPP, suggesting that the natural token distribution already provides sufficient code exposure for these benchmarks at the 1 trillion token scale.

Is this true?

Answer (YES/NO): NO